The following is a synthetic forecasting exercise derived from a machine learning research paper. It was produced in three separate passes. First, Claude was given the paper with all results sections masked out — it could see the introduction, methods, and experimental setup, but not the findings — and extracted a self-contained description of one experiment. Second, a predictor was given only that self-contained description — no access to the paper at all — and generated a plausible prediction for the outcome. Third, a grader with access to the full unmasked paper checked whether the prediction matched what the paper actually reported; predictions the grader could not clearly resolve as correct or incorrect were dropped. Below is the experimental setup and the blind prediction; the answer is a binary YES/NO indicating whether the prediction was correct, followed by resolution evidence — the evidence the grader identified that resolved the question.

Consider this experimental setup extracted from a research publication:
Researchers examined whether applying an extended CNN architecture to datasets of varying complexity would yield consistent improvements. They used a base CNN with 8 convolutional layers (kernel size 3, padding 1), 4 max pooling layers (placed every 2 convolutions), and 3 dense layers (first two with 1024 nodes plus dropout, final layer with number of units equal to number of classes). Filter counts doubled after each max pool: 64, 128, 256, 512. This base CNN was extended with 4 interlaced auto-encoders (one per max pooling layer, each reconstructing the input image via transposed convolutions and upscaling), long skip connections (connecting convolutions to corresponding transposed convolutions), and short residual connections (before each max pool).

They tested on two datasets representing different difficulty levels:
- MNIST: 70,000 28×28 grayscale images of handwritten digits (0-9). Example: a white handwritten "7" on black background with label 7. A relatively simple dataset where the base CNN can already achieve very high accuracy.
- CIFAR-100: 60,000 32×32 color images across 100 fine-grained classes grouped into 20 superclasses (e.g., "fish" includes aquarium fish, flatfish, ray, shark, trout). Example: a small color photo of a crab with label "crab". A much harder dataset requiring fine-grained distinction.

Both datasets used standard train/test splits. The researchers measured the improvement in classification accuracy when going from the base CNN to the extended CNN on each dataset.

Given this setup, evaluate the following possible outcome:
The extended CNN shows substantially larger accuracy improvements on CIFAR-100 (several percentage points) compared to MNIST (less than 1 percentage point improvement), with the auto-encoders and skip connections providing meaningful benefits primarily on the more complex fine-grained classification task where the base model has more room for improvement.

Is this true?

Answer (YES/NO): NO